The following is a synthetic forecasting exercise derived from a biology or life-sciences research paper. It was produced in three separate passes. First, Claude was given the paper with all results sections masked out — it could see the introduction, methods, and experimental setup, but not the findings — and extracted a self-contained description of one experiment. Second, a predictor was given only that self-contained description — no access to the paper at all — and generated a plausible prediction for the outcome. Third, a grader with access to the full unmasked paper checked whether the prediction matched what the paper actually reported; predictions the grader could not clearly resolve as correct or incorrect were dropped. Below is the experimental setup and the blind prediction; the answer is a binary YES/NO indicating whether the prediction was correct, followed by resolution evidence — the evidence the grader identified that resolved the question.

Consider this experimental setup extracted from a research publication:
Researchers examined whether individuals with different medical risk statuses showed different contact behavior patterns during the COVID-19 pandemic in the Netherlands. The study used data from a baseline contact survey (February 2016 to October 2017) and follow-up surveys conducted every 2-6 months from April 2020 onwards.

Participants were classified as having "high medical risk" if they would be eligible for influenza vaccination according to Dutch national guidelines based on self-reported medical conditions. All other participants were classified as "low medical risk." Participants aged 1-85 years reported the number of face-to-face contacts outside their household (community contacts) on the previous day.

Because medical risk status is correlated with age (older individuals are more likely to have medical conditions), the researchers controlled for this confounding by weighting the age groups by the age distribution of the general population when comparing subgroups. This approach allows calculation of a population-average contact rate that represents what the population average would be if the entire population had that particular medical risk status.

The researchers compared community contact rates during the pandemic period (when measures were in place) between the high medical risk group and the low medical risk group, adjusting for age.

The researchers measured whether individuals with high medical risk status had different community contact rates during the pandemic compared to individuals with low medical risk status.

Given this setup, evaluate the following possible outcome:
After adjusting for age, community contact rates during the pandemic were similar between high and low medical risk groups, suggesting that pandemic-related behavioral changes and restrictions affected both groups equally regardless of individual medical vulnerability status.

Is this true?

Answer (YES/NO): YES